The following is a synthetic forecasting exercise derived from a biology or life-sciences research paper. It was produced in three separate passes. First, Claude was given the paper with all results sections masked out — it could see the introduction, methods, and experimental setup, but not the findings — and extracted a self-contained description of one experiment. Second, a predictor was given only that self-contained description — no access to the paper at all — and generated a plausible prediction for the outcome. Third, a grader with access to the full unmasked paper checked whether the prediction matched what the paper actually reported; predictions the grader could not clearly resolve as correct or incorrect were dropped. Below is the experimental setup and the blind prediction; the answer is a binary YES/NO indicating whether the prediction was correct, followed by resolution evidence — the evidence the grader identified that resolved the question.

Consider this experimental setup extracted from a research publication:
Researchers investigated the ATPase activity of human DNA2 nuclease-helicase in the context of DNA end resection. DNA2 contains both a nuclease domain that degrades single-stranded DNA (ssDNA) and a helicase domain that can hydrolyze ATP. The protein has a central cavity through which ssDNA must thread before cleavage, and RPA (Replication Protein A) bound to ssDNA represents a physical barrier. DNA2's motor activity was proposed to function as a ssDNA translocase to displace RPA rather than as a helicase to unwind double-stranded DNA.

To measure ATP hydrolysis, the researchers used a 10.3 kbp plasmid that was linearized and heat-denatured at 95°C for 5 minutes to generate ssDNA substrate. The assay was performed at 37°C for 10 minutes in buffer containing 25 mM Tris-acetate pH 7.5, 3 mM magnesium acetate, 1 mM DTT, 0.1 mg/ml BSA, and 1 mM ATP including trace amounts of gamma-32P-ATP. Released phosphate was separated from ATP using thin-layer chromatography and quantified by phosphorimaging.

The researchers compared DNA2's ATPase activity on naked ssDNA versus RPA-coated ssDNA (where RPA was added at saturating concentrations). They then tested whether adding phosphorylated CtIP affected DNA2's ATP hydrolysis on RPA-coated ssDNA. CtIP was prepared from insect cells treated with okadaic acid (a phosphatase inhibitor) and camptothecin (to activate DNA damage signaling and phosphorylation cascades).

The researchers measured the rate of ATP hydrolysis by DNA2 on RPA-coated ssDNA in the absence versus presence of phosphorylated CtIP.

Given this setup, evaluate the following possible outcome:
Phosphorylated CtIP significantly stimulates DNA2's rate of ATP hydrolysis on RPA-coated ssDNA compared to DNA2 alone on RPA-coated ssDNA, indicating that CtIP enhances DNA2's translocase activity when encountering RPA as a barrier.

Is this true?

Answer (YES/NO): YES